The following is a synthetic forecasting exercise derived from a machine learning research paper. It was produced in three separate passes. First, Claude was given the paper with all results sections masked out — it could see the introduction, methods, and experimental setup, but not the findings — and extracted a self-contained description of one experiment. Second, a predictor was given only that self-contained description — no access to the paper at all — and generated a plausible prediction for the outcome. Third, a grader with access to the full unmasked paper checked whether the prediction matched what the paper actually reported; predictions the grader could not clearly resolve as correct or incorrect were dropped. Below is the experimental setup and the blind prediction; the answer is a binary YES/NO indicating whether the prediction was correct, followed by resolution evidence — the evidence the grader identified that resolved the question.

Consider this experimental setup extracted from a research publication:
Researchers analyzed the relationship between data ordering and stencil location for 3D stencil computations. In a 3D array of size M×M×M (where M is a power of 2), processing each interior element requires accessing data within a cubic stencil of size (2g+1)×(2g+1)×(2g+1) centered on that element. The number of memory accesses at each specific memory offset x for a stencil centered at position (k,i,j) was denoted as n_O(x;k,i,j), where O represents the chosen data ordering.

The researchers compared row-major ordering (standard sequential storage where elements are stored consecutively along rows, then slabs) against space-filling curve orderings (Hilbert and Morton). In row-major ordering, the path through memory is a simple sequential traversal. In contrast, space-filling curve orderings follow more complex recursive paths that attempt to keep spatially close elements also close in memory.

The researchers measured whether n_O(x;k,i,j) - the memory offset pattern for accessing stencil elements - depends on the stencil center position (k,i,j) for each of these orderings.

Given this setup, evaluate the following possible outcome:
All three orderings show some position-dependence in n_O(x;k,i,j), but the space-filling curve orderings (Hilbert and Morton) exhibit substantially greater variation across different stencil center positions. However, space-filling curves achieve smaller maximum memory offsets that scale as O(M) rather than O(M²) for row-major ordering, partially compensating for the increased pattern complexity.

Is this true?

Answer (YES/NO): NO